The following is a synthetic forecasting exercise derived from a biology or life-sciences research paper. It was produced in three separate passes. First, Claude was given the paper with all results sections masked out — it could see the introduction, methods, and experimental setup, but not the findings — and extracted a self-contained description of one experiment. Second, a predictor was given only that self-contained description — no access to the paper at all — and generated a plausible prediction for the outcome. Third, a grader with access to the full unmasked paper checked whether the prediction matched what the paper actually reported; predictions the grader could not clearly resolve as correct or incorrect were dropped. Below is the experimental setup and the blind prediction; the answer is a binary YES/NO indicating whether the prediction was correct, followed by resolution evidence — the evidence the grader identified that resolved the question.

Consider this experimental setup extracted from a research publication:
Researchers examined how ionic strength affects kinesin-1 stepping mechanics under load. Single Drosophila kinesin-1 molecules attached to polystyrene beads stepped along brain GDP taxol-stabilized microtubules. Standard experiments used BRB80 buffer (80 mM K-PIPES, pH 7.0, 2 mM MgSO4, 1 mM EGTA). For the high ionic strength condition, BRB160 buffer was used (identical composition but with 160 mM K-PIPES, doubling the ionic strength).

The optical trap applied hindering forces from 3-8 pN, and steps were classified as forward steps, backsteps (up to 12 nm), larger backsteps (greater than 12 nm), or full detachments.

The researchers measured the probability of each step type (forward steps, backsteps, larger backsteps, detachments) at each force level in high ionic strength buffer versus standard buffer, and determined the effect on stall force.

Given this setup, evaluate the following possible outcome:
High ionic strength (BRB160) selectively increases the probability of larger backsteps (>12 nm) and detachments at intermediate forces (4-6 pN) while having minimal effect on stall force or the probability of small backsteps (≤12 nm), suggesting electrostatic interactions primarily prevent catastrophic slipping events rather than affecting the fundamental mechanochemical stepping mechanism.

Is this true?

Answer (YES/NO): NO